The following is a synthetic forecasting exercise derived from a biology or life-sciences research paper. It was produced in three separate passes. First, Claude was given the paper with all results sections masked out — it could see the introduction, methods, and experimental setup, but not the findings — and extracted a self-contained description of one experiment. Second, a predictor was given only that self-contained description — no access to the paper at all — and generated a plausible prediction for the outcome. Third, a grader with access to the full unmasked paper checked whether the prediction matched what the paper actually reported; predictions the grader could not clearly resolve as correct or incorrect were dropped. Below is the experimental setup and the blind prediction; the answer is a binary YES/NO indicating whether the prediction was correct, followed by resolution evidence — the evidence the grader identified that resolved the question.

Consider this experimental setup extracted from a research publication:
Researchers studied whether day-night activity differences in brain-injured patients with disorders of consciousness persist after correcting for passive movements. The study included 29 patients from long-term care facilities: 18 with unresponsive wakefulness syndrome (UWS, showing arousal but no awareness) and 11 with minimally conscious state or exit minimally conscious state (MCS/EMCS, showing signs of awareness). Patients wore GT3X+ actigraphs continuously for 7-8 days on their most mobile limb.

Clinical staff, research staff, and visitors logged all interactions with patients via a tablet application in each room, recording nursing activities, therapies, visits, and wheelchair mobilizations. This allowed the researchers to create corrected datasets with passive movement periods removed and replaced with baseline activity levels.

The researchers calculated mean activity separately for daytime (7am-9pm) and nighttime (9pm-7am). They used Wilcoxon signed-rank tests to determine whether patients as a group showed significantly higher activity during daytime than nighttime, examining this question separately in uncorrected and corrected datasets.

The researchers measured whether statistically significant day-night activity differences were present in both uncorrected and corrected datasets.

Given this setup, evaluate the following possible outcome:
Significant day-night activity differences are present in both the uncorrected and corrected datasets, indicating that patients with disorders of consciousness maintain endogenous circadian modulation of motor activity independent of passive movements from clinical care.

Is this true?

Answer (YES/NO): YES